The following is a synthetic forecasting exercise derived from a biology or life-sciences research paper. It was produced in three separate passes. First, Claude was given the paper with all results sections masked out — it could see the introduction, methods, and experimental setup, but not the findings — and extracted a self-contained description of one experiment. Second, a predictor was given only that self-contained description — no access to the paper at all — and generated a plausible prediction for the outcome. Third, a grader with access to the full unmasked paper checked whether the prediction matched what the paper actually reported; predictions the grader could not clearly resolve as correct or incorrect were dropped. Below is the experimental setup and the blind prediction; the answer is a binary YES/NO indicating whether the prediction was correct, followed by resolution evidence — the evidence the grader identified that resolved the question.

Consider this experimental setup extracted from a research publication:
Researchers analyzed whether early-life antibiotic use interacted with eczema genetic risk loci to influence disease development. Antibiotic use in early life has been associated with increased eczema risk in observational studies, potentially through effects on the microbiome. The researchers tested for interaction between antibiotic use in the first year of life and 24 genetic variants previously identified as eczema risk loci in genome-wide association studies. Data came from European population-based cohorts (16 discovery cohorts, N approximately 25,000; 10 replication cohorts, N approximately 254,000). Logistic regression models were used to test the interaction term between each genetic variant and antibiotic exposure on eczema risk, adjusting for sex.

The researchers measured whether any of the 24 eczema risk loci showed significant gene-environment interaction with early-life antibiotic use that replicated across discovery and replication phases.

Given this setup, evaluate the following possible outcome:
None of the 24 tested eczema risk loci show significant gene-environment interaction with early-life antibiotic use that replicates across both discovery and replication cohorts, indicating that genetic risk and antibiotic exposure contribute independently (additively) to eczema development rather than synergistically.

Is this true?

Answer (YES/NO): YES